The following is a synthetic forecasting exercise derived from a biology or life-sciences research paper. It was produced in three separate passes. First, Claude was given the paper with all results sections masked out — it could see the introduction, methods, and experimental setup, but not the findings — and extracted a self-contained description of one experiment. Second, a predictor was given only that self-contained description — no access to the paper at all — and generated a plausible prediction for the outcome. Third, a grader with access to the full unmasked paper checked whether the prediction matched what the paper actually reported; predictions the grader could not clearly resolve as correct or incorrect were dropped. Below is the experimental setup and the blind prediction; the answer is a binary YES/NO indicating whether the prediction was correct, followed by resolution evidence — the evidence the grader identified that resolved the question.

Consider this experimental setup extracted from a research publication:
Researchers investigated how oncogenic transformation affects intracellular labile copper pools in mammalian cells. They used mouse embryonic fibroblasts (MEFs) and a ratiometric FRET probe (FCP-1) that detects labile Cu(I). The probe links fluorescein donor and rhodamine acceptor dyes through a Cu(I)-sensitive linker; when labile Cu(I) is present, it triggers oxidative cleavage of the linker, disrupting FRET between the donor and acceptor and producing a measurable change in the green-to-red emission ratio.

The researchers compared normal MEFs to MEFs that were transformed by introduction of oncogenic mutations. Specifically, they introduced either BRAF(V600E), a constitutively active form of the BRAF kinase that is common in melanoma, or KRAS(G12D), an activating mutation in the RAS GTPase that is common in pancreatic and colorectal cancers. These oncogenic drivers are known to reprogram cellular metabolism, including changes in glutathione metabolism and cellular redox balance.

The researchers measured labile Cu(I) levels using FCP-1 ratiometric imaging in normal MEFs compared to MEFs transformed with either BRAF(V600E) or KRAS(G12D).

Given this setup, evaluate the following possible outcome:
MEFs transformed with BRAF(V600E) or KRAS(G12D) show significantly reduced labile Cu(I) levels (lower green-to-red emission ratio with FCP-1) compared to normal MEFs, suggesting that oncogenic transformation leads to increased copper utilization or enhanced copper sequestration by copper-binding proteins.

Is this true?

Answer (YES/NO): YES